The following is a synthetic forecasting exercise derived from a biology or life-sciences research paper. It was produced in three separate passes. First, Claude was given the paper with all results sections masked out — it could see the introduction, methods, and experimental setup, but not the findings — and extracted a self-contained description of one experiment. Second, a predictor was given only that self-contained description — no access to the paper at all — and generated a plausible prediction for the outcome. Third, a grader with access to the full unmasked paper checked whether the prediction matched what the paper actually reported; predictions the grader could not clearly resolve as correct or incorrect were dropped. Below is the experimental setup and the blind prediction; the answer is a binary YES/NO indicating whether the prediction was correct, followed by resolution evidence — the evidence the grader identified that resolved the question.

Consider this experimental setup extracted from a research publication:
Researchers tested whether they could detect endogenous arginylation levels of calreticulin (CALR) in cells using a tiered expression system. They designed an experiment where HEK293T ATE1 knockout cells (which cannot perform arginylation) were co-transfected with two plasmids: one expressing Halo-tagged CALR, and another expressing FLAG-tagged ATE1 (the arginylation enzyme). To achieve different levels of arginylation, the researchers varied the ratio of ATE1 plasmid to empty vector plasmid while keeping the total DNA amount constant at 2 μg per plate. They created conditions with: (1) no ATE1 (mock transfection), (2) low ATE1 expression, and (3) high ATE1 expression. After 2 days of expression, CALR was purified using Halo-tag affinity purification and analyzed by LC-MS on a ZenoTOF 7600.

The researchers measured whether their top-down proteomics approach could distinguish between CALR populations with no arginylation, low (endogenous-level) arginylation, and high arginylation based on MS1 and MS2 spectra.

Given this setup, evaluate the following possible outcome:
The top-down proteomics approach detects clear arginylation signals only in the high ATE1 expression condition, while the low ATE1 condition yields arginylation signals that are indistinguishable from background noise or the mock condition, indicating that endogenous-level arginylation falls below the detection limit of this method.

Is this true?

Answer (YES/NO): NO